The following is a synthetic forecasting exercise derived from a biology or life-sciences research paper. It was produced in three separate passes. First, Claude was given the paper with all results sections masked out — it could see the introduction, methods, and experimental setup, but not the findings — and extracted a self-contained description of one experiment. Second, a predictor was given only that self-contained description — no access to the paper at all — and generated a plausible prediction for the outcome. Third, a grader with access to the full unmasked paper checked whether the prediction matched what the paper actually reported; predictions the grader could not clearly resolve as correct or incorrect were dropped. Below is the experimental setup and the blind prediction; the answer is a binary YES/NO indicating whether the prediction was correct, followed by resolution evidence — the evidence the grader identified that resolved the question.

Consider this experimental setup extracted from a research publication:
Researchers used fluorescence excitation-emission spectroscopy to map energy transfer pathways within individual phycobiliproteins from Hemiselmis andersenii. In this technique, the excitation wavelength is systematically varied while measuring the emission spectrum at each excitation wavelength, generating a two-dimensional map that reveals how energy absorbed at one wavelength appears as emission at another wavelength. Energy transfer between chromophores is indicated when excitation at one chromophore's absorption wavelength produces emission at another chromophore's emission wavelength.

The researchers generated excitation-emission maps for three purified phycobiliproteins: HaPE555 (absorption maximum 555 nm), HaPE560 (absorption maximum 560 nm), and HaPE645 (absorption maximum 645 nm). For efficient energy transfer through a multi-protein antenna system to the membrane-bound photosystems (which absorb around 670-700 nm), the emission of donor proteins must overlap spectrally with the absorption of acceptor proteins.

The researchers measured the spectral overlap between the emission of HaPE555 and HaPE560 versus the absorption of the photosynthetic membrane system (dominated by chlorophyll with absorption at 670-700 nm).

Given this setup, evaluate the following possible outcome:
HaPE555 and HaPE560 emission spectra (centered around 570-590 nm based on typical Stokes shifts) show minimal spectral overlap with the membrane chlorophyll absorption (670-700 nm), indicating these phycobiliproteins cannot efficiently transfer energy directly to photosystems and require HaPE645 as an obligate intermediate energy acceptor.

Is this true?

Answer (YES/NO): YES